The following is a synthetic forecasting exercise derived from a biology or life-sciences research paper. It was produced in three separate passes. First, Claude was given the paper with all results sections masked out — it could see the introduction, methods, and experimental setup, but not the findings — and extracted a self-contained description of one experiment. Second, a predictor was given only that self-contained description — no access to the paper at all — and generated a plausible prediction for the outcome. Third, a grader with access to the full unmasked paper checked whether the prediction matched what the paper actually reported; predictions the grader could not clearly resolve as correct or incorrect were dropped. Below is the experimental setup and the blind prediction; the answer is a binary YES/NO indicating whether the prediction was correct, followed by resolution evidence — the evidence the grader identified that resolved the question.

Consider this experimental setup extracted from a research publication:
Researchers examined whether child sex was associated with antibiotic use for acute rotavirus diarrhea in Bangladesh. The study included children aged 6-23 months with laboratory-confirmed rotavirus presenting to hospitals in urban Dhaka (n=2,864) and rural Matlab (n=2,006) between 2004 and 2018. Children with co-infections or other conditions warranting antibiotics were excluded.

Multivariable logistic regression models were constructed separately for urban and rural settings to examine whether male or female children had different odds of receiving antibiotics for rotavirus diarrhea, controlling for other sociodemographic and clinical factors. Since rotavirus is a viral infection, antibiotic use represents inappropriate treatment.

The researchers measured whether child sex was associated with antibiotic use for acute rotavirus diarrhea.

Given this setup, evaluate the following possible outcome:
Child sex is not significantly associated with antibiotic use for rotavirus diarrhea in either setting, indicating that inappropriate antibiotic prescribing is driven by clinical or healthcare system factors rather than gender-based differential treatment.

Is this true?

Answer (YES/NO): YES